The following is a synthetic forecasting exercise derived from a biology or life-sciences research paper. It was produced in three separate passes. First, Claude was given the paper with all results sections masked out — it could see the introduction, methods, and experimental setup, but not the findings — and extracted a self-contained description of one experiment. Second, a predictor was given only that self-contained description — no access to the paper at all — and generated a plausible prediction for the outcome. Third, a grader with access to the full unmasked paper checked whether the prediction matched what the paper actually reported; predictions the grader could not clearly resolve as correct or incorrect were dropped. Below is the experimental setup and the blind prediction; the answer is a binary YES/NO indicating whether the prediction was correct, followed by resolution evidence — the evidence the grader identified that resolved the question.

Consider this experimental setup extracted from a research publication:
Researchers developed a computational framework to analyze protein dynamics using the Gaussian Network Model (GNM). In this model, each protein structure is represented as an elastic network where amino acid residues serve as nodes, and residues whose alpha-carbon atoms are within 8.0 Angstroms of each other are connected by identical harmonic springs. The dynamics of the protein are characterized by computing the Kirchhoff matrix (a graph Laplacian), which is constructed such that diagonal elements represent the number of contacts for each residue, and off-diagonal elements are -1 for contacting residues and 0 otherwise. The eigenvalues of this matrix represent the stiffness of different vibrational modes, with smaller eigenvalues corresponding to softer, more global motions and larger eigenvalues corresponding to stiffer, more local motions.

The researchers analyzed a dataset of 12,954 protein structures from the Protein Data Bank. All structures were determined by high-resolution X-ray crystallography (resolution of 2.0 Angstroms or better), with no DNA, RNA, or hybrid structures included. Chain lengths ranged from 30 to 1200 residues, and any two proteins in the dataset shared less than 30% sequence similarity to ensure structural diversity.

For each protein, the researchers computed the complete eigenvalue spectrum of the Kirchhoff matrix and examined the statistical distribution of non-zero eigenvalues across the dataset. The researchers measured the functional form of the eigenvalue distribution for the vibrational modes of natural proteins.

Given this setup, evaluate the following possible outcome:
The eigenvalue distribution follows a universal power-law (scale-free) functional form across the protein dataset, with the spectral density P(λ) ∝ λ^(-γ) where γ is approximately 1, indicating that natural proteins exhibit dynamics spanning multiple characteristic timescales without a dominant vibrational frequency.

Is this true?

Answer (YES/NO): NO